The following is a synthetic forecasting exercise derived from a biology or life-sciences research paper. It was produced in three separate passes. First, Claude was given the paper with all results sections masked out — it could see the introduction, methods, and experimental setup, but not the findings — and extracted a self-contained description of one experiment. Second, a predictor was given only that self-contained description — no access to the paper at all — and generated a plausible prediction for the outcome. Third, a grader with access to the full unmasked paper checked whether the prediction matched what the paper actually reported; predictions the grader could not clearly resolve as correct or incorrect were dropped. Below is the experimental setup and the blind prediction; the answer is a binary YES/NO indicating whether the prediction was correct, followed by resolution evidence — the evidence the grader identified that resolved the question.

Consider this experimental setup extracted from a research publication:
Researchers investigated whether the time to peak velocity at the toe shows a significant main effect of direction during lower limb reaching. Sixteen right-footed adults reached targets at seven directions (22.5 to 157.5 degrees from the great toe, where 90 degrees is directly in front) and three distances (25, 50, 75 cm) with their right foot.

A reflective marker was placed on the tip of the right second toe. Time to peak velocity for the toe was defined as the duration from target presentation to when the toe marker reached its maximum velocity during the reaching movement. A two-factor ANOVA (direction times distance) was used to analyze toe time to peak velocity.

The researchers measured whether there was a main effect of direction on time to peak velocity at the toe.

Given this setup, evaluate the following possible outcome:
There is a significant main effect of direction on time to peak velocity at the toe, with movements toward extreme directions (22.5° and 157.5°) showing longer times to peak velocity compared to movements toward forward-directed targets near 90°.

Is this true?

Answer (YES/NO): NO